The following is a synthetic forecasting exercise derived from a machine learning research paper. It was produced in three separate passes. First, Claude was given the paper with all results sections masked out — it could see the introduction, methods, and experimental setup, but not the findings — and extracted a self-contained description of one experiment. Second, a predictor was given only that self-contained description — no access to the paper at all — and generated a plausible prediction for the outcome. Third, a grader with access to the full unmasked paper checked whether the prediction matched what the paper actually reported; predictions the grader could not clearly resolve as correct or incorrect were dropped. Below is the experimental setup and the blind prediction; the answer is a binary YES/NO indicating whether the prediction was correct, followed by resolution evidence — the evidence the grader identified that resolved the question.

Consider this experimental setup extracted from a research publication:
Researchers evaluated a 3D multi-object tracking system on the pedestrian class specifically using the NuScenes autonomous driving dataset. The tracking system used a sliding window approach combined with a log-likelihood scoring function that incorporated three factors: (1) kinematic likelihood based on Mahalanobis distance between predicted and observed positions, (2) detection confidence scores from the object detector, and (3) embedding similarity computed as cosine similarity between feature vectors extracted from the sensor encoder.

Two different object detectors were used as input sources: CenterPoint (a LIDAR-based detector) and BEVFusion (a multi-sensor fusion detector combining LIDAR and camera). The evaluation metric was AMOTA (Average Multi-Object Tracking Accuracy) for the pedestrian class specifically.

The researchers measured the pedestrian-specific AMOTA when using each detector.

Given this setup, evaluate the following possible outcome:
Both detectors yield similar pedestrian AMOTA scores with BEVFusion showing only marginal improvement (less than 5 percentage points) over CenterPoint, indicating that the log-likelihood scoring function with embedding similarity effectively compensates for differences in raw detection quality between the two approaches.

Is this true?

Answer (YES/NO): NO